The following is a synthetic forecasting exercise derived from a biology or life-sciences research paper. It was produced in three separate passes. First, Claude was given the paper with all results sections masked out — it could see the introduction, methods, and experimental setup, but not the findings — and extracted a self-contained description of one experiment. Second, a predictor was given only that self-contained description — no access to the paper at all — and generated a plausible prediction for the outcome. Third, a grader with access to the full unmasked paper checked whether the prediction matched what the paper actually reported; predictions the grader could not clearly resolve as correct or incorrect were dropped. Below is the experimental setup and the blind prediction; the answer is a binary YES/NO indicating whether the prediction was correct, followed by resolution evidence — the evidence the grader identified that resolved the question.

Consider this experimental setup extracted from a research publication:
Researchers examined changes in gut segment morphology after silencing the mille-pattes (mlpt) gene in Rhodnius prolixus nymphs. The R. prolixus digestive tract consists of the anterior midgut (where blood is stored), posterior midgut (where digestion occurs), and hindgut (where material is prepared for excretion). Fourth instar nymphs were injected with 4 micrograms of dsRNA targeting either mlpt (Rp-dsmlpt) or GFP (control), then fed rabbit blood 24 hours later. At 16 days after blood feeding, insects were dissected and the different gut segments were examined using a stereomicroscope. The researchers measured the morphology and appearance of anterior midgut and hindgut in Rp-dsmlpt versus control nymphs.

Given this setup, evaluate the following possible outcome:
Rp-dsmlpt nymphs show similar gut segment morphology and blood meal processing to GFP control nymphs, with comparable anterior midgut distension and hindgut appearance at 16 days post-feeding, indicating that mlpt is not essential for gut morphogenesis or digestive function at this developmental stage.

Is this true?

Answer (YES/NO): NO